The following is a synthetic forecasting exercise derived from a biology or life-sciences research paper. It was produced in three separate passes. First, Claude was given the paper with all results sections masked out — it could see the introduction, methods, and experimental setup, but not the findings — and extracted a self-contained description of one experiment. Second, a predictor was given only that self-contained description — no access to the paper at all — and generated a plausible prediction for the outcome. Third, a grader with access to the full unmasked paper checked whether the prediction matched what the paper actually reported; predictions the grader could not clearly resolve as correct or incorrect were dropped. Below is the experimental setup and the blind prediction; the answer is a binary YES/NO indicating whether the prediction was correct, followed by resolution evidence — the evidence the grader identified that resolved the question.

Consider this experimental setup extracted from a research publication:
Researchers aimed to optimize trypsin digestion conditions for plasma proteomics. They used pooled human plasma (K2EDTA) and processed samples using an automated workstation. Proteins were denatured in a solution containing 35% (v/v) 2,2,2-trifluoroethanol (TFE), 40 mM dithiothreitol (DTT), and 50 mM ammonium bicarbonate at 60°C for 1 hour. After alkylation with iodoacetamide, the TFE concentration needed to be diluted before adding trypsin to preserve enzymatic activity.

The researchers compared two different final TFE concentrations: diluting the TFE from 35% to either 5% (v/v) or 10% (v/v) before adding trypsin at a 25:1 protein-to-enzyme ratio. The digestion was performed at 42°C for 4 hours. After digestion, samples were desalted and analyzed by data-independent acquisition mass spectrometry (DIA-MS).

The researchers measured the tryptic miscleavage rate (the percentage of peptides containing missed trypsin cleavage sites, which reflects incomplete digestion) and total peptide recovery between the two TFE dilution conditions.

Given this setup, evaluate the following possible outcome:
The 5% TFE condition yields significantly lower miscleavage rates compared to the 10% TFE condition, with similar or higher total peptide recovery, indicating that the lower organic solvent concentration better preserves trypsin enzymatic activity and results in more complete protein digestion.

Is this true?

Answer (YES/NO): YES